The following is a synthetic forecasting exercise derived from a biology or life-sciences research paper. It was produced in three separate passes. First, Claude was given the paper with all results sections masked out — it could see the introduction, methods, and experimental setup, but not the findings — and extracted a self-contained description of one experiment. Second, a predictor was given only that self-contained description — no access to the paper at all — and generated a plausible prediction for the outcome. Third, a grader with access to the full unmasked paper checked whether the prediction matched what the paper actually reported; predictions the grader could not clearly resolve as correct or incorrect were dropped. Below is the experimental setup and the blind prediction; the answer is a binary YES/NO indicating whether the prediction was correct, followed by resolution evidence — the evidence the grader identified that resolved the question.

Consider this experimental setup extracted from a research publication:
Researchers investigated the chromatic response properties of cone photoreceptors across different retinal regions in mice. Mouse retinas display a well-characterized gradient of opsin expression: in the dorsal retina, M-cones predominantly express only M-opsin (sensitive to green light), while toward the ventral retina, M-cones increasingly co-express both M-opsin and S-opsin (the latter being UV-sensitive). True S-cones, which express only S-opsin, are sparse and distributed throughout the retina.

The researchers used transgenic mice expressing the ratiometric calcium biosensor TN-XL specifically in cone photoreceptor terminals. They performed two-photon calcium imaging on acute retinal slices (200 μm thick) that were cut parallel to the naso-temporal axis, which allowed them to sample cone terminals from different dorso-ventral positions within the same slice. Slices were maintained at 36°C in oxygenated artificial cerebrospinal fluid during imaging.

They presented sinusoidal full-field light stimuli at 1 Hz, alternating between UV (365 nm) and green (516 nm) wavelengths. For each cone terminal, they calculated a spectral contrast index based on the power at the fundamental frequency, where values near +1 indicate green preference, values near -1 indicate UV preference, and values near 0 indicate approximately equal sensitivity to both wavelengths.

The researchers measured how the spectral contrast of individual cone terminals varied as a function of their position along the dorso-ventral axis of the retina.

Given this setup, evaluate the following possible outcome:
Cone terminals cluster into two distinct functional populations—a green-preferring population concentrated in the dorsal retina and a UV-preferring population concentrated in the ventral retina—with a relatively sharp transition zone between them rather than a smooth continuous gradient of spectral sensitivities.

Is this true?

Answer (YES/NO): NO